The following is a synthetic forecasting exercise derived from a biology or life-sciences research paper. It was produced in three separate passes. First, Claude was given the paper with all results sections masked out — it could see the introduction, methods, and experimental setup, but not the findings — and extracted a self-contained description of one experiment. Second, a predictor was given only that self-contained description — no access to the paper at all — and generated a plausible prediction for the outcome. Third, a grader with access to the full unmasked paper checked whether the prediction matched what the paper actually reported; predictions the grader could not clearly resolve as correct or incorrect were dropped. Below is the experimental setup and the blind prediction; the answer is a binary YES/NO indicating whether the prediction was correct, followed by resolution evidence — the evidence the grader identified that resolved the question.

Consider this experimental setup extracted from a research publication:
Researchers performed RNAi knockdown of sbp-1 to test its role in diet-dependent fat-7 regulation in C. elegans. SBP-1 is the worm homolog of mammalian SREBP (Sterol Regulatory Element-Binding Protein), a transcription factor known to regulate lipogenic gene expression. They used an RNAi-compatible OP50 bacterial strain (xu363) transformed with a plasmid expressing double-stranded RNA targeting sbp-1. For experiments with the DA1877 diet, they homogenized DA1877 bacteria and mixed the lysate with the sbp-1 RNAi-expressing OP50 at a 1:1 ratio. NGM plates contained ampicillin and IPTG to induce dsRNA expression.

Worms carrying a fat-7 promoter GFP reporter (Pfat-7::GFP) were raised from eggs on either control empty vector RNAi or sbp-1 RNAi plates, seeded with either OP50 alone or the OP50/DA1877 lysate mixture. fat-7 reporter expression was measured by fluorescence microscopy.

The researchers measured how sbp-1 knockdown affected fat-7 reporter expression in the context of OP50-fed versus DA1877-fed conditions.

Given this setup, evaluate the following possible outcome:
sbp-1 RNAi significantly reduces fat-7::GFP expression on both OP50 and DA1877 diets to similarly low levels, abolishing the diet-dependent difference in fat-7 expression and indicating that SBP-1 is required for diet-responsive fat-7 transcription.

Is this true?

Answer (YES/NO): YES